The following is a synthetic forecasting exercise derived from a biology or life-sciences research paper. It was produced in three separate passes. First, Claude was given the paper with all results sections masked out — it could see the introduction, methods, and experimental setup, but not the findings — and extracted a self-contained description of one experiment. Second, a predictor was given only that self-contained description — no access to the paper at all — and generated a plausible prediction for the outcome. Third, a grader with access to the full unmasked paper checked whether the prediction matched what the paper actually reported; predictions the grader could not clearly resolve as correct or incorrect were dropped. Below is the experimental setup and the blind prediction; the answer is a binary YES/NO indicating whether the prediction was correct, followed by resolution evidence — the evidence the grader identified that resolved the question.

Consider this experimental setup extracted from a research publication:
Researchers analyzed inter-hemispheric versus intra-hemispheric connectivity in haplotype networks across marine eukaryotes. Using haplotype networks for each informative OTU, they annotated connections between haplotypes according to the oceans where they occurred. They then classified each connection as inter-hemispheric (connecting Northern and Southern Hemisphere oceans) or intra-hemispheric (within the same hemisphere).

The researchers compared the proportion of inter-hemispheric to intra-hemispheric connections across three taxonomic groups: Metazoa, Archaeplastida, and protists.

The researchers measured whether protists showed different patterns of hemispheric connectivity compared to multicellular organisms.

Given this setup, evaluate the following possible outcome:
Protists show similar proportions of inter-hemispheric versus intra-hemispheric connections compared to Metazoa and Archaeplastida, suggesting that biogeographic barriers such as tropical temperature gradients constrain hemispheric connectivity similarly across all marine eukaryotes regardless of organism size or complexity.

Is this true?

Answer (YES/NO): NO